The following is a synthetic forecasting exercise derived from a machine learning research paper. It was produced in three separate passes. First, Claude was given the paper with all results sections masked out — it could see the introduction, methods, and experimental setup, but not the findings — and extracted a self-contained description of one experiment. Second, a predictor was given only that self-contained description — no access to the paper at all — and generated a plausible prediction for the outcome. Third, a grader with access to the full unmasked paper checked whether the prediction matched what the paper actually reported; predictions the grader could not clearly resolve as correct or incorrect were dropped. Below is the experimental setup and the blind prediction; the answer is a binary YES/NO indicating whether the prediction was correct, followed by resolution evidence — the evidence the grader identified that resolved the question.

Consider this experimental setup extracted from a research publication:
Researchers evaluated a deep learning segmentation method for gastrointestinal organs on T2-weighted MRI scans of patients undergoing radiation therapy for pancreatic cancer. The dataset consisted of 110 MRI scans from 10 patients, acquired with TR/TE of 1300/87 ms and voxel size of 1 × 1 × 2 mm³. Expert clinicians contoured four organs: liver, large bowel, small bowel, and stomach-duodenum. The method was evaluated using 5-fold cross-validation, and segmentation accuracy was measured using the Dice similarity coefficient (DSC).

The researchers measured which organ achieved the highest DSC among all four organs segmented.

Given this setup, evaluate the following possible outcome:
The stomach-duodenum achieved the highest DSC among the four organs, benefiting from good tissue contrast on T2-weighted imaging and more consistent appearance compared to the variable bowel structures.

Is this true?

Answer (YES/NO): NO